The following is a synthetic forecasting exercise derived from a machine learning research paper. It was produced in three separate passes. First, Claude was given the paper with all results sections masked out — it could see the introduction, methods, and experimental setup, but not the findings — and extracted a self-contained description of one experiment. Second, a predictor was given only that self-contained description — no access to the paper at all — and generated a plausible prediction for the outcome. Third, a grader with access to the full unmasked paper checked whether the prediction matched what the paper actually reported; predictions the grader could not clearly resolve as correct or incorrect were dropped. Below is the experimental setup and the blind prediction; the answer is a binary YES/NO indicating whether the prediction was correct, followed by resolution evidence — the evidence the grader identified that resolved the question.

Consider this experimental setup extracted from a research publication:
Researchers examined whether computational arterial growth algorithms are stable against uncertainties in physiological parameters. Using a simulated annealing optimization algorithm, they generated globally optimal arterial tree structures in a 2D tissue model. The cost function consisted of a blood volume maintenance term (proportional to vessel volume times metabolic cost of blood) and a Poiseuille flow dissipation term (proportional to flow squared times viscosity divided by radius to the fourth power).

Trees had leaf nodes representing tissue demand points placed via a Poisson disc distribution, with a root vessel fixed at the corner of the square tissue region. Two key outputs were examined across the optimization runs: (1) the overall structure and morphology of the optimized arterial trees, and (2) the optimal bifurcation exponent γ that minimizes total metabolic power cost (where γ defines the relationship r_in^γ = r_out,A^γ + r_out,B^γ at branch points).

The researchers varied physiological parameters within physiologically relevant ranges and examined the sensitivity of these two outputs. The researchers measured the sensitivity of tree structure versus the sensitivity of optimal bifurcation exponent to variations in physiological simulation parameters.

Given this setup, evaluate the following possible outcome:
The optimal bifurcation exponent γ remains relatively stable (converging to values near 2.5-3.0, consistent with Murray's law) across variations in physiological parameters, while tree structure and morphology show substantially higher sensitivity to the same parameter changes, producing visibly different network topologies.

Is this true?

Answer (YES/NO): NO